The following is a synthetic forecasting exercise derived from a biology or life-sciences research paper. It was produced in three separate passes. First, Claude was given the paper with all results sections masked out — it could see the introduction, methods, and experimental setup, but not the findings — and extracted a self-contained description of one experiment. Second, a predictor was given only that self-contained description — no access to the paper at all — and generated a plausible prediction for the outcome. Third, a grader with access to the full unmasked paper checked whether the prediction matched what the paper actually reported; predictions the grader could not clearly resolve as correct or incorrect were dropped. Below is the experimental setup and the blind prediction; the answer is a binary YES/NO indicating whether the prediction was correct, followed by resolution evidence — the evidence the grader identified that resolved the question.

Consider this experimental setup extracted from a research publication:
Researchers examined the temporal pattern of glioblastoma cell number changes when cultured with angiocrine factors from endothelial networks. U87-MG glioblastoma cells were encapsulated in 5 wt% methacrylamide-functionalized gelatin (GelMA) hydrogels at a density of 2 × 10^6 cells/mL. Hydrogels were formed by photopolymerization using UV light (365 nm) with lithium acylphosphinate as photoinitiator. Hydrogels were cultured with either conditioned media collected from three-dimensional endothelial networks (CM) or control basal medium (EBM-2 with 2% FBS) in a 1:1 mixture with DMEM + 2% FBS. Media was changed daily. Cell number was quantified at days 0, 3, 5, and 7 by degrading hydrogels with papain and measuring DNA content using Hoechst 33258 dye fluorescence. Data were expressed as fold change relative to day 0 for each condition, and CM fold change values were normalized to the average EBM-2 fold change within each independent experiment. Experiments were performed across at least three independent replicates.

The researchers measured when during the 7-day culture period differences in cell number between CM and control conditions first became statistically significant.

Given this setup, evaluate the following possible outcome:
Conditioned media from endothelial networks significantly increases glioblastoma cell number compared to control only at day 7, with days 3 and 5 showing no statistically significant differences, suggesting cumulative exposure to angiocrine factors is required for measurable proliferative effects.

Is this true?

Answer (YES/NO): NO